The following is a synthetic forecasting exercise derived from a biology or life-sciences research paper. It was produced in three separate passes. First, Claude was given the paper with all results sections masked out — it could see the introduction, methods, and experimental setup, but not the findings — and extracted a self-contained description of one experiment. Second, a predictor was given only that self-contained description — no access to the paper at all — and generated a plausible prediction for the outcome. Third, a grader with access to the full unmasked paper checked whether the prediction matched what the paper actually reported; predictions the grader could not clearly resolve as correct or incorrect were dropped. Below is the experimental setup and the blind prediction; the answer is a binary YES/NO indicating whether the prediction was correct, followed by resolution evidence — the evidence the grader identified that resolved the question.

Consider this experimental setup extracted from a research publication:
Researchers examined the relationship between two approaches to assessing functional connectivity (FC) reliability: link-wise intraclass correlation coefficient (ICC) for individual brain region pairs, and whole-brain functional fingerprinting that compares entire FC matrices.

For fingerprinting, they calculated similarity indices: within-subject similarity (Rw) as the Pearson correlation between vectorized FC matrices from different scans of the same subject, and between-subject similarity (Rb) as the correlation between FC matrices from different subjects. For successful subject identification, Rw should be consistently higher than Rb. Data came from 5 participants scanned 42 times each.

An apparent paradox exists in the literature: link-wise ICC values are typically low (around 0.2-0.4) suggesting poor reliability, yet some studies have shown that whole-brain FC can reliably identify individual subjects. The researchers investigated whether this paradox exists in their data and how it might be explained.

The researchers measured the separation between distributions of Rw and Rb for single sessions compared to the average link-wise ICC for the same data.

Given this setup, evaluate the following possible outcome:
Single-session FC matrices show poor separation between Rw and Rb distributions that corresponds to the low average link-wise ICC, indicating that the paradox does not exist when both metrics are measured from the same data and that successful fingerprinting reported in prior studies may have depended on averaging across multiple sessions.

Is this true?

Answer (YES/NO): NO